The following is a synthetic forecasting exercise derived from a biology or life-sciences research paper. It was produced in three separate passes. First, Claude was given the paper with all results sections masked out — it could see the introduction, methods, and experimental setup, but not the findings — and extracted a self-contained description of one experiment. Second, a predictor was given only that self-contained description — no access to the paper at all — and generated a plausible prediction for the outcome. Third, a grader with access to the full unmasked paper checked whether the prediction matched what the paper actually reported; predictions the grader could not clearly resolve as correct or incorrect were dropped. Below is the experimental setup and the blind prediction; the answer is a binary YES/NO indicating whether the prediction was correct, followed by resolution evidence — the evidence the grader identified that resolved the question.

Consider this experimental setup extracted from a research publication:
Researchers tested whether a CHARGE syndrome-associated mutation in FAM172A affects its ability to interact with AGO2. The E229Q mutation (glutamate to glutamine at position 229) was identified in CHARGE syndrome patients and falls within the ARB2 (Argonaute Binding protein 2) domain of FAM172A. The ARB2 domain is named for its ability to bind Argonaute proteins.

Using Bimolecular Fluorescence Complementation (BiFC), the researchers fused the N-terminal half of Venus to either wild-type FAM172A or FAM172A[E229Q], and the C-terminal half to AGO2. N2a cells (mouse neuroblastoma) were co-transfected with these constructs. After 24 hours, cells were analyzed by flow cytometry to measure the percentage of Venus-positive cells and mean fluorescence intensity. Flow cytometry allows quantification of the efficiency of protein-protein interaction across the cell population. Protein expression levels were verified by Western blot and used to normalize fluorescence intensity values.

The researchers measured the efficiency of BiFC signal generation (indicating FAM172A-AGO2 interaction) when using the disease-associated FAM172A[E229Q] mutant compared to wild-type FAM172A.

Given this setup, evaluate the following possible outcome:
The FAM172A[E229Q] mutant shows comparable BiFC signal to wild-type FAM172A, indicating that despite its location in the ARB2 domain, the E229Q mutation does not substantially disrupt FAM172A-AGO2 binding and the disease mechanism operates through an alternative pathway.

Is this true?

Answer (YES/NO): NO